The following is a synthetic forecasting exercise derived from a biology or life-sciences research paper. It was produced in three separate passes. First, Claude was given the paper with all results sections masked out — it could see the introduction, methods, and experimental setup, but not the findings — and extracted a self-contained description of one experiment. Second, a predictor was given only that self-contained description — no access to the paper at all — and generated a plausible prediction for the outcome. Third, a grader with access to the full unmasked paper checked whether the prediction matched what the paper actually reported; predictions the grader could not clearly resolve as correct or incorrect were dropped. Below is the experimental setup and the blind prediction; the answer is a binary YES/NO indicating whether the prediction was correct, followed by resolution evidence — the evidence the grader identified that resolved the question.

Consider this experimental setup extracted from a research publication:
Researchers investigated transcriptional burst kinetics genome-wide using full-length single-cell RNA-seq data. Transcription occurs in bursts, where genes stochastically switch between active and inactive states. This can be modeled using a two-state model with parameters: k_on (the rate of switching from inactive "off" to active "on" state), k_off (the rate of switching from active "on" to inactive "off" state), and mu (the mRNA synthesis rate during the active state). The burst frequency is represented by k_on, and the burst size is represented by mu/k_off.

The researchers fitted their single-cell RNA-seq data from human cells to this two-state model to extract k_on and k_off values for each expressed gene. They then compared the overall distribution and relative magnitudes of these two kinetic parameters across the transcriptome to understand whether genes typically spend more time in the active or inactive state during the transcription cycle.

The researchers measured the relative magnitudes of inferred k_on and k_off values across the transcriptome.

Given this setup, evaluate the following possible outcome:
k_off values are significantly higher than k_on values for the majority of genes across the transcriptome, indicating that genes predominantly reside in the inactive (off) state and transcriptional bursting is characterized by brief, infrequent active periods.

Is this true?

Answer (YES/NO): YES